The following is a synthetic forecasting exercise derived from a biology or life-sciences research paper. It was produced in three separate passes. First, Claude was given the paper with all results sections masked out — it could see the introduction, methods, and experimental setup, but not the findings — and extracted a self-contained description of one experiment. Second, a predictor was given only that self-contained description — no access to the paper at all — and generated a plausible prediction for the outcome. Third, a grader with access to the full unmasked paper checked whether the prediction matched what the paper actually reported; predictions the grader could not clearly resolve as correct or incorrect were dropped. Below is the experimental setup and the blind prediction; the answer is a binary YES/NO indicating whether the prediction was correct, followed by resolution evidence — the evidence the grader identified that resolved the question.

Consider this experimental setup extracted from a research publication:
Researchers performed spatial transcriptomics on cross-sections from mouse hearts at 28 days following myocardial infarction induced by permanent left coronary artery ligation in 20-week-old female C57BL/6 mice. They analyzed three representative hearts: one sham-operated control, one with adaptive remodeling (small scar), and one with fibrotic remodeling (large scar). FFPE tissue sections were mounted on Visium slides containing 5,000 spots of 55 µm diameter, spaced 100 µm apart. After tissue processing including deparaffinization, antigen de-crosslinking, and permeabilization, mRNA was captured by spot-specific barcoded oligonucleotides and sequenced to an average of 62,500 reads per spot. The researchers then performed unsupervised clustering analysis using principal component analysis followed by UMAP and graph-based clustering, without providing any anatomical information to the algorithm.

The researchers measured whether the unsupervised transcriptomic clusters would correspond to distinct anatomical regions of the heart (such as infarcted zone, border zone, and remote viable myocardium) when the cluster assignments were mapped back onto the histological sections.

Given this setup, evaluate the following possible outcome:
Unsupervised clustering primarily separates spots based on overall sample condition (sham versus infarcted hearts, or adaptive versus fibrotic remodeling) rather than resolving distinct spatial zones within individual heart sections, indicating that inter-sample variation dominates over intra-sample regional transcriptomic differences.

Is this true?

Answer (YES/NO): NO